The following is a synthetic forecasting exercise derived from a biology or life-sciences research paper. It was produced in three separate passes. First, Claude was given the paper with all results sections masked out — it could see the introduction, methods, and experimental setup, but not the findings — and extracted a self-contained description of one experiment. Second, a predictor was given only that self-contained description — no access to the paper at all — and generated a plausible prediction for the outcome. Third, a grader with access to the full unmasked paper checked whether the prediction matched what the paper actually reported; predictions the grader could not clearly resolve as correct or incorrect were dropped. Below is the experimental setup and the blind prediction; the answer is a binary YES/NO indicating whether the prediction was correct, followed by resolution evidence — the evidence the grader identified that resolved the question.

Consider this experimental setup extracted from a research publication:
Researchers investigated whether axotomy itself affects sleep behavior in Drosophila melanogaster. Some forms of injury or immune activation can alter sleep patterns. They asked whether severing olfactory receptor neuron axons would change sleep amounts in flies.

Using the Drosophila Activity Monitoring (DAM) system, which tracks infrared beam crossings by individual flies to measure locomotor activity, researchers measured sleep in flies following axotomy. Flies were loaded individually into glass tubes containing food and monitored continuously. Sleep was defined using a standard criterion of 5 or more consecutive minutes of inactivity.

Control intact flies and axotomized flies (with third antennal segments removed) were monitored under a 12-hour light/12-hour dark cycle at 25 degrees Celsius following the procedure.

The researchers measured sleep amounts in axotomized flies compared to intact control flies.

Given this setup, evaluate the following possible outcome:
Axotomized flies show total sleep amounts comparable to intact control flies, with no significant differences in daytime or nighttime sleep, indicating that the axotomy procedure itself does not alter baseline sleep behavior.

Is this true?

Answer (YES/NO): YES